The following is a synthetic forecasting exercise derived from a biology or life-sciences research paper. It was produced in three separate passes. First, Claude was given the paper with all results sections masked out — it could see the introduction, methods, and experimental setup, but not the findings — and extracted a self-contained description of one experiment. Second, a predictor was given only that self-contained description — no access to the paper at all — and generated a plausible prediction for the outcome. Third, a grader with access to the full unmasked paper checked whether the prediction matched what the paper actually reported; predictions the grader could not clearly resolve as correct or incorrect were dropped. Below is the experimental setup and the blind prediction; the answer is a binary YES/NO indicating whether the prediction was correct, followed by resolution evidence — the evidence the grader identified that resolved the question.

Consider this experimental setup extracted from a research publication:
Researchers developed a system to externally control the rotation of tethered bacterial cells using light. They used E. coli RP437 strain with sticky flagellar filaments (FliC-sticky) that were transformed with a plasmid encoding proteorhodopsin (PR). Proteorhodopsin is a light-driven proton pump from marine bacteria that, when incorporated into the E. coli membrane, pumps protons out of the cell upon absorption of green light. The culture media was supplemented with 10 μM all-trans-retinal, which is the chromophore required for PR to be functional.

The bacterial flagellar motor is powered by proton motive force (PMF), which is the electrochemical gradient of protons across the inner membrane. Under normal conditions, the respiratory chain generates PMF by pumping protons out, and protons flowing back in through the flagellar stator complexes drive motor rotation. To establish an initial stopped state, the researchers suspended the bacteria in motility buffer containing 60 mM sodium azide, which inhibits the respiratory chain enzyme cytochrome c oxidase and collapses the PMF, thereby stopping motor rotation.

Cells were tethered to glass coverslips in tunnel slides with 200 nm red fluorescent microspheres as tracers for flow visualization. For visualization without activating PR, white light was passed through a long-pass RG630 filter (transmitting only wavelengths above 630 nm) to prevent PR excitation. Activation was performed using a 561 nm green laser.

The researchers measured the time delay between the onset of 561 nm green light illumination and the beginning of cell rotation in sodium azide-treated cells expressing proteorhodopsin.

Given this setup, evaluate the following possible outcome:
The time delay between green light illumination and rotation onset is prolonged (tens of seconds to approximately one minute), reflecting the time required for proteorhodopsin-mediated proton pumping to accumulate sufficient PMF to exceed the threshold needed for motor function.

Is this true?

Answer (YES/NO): YES